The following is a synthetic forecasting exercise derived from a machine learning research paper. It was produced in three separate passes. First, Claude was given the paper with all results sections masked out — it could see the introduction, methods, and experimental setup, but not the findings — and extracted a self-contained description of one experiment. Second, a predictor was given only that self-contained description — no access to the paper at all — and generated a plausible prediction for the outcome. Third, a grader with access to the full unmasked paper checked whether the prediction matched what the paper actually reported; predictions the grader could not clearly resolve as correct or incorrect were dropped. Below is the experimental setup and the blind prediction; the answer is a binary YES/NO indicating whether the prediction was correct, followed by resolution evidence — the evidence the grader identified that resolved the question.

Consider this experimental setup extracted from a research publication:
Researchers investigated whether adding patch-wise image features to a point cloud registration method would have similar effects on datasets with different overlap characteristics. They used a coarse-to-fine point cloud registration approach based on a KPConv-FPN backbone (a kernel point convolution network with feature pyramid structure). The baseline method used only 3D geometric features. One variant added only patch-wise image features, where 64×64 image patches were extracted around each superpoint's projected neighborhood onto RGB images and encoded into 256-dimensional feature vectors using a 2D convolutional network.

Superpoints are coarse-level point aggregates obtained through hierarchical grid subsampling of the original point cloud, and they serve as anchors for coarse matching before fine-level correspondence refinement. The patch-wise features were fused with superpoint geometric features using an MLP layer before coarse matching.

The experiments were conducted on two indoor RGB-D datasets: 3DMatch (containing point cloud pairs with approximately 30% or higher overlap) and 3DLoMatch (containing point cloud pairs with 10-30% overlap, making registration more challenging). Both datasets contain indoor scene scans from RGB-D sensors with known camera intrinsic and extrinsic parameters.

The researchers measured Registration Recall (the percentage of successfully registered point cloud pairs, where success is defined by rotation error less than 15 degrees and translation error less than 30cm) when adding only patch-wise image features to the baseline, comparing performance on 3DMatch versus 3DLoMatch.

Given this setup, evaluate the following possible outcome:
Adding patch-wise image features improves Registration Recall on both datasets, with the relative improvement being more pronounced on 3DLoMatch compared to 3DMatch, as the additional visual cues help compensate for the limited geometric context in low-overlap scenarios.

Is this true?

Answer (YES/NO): NO